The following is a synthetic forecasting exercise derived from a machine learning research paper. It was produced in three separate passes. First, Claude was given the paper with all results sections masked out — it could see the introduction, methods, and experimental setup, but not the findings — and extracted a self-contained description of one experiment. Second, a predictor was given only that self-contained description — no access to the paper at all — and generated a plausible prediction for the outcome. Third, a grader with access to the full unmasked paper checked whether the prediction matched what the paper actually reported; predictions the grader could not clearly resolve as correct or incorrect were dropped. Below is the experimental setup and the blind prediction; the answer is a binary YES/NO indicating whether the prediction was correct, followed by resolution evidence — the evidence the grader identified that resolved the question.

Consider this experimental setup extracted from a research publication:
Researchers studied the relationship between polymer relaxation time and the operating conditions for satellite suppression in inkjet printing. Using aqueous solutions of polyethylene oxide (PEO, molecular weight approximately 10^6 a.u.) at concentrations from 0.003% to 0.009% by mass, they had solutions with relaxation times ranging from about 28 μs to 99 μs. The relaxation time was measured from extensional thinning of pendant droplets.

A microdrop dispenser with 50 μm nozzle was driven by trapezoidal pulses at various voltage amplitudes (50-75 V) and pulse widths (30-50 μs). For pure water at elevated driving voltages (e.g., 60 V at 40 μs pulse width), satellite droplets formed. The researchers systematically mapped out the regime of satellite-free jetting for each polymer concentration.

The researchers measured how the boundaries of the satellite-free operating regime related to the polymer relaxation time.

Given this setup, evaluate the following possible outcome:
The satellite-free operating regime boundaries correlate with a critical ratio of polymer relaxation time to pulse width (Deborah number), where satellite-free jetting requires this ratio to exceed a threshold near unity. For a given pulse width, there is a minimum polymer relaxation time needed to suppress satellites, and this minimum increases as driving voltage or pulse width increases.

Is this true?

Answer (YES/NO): NO